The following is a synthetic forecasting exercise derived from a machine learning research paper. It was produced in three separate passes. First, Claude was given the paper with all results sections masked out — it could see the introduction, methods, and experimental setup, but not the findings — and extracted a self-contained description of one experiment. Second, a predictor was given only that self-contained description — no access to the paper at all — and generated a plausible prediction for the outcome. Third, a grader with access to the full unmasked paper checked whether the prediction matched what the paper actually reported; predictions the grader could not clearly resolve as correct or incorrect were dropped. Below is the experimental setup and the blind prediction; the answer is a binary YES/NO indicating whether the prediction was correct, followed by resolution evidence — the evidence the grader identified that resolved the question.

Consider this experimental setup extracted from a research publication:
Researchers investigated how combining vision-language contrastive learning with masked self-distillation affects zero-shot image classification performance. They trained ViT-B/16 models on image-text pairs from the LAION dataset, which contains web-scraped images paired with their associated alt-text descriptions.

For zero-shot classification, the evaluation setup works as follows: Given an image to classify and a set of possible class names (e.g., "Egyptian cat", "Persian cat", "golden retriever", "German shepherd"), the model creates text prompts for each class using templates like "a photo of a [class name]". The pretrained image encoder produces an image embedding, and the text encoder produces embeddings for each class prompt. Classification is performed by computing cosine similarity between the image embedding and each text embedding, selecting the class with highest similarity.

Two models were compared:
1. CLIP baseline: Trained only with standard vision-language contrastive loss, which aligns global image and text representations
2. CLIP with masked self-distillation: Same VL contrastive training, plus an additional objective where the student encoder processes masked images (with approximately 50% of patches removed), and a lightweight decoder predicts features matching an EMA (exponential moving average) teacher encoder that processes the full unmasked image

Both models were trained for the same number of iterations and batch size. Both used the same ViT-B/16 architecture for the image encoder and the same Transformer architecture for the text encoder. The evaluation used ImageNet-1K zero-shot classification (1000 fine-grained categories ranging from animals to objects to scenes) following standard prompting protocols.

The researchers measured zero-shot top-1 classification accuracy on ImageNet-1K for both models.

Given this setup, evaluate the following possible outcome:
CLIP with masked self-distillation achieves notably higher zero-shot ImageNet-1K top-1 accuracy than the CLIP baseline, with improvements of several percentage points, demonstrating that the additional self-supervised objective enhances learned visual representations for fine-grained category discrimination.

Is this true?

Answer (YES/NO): YES